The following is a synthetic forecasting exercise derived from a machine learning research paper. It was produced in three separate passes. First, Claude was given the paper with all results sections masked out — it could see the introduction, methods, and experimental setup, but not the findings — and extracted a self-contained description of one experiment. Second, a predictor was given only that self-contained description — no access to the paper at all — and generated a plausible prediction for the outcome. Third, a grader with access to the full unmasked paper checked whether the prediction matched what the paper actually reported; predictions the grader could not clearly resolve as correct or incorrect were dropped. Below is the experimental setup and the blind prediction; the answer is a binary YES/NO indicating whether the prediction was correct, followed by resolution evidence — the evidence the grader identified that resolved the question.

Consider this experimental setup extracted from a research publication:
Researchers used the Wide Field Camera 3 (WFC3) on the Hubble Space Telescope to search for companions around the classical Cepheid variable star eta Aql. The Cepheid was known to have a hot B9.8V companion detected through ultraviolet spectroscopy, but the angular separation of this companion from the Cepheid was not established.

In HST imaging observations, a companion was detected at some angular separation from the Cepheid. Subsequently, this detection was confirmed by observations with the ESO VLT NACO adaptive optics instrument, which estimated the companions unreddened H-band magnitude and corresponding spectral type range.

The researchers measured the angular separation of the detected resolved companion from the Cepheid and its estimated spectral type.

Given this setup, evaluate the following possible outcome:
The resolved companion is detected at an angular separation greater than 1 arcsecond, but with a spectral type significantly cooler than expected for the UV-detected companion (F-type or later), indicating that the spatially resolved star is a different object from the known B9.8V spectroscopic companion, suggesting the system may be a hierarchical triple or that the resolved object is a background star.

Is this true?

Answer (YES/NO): NO